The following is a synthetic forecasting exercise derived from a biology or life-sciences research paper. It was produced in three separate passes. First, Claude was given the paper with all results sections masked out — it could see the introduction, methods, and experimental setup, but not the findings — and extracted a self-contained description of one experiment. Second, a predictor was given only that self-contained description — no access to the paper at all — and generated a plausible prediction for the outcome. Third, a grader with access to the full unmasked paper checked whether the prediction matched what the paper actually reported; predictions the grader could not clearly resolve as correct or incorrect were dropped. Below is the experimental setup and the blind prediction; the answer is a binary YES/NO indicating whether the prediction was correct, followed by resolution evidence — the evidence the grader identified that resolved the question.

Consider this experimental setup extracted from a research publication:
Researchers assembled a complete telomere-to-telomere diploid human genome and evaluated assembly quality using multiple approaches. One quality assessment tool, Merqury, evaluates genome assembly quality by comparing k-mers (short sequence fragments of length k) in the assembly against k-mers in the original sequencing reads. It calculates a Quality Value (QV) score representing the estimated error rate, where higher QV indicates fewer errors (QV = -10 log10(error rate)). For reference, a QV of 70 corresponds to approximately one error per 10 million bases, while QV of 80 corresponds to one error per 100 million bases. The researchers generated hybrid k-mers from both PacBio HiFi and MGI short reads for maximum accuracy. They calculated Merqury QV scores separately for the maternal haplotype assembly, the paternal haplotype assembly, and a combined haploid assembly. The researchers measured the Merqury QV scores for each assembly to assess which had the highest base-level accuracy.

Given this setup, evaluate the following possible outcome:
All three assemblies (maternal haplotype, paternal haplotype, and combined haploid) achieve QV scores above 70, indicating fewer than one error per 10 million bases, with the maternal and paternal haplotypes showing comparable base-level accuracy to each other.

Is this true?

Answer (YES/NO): YES